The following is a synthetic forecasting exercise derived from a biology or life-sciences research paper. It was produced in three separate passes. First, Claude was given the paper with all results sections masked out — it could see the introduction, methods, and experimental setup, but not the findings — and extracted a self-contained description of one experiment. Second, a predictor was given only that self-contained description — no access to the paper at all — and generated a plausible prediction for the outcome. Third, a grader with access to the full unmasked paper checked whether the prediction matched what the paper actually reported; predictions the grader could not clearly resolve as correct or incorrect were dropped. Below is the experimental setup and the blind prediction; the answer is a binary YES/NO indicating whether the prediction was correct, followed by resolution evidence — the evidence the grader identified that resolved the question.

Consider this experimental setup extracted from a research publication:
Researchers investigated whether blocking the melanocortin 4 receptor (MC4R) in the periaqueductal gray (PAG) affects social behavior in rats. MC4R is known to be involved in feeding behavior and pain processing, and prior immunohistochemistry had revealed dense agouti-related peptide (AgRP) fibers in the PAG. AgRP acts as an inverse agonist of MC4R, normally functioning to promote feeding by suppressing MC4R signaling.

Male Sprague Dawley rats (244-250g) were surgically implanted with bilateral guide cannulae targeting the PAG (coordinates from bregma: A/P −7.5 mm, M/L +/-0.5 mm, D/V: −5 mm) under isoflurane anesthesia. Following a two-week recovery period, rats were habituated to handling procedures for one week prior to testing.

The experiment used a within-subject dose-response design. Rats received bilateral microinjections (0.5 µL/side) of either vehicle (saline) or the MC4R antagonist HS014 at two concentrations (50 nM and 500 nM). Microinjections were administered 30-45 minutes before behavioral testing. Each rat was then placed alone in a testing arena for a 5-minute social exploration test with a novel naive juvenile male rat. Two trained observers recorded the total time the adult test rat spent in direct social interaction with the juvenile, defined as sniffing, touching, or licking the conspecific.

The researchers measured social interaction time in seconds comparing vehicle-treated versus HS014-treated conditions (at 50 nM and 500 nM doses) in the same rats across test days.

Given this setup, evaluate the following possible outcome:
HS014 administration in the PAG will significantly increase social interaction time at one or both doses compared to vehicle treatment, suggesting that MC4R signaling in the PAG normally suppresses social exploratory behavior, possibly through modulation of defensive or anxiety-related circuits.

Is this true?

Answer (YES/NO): NO